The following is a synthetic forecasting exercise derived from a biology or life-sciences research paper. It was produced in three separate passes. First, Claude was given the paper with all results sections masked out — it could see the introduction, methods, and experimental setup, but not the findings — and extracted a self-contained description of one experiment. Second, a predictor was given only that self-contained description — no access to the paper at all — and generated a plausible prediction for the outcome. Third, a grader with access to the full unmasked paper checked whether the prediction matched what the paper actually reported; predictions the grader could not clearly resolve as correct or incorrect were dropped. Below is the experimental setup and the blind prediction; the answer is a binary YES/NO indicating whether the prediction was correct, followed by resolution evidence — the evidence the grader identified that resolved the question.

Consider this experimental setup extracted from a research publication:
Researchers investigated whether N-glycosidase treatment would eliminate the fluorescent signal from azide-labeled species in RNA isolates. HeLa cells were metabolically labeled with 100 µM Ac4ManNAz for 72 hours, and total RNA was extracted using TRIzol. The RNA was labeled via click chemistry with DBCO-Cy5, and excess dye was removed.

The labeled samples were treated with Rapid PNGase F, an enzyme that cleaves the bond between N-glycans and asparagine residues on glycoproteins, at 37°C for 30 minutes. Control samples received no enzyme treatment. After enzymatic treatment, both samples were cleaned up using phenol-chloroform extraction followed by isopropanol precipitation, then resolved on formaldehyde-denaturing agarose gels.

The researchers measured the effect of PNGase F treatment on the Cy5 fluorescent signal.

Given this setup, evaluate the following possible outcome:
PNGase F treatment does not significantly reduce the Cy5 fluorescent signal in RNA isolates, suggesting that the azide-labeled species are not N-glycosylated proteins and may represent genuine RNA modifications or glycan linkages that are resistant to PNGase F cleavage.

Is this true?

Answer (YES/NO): NO